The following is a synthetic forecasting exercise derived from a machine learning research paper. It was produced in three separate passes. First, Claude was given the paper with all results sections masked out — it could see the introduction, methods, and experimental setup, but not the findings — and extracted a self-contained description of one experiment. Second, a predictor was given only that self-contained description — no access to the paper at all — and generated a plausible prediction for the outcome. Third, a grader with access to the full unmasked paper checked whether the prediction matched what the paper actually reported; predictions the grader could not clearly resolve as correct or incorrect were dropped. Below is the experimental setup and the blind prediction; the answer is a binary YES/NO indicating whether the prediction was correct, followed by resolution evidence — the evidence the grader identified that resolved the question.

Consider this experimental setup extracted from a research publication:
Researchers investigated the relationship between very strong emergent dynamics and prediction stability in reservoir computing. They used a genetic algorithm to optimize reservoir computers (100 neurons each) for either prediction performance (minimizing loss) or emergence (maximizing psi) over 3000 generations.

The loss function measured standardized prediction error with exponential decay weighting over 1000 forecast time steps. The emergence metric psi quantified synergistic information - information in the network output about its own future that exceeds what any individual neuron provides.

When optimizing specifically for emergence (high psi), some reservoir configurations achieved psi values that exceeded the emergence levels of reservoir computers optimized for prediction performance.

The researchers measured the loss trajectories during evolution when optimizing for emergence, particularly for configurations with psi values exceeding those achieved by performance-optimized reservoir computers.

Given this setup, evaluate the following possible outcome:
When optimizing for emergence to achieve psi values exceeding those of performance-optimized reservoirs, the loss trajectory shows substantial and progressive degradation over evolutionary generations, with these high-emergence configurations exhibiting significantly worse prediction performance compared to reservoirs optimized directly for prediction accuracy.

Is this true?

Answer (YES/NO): NO